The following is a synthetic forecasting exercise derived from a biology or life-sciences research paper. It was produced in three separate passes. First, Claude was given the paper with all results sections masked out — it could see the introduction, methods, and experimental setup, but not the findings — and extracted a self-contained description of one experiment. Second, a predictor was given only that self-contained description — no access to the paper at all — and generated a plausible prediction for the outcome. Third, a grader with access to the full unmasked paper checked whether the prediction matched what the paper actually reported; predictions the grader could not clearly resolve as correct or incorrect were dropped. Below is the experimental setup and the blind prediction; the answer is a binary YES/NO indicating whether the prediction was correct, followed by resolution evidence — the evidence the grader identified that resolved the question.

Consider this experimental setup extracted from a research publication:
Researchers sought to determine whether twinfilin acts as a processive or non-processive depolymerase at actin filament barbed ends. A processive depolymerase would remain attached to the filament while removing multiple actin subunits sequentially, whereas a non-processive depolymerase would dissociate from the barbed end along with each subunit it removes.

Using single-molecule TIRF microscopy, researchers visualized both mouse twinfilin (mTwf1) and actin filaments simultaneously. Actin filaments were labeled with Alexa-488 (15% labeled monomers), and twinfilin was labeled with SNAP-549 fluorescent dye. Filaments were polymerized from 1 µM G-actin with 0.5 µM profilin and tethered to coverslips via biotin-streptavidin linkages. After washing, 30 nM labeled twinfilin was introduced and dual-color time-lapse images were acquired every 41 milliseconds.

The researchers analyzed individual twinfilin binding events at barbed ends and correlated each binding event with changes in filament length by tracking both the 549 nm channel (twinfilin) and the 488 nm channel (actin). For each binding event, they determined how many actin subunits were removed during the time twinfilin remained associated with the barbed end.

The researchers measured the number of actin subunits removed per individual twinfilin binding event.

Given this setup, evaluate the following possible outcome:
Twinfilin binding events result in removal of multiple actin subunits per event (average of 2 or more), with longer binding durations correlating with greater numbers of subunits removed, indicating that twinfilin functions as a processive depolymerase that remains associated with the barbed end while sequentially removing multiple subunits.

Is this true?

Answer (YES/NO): NO